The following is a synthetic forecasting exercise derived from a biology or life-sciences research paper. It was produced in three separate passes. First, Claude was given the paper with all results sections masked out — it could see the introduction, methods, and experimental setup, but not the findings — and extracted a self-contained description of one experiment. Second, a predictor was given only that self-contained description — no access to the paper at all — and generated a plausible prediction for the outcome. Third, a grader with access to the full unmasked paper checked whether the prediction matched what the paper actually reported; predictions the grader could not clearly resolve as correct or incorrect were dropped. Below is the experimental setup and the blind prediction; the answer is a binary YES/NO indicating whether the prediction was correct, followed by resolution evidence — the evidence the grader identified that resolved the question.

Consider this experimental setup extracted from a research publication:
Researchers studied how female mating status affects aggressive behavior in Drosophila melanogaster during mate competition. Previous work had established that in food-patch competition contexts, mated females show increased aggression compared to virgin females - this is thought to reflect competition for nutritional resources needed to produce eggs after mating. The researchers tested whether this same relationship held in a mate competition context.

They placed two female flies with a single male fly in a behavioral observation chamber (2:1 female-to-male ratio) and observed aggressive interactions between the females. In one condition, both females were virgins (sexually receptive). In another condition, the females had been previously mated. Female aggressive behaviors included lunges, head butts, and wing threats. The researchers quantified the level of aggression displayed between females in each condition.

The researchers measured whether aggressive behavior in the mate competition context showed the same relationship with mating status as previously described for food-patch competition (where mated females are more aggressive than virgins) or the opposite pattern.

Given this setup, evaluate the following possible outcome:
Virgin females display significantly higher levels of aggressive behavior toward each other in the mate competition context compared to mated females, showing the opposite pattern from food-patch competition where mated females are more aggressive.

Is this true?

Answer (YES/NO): YES